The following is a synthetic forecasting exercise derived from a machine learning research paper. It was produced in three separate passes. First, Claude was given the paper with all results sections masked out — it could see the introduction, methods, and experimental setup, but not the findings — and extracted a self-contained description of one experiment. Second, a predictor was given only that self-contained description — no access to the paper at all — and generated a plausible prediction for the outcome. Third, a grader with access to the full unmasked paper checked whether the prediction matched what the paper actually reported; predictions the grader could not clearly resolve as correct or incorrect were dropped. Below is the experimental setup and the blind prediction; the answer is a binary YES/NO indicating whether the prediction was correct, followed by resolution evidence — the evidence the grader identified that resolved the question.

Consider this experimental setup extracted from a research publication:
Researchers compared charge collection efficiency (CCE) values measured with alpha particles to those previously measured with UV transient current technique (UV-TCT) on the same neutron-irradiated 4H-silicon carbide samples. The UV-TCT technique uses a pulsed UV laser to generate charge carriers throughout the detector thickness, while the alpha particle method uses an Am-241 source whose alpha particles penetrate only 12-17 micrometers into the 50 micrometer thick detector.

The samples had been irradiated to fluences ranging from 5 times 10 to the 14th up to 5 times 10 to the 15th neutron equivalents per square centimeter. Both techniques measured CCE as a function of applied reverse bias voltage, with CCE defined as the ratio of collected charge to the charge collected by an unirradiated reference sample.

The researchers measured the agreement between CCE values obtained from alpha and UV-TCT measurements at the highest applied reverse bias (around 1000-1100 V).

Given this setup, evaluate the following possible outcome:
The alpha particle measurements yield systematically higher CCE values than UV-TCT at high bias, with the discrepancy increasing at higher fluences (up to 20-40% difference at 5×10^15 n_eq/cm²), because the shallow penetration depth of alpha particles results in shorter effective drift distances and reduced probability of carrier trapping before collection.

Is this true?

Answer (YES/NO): NO